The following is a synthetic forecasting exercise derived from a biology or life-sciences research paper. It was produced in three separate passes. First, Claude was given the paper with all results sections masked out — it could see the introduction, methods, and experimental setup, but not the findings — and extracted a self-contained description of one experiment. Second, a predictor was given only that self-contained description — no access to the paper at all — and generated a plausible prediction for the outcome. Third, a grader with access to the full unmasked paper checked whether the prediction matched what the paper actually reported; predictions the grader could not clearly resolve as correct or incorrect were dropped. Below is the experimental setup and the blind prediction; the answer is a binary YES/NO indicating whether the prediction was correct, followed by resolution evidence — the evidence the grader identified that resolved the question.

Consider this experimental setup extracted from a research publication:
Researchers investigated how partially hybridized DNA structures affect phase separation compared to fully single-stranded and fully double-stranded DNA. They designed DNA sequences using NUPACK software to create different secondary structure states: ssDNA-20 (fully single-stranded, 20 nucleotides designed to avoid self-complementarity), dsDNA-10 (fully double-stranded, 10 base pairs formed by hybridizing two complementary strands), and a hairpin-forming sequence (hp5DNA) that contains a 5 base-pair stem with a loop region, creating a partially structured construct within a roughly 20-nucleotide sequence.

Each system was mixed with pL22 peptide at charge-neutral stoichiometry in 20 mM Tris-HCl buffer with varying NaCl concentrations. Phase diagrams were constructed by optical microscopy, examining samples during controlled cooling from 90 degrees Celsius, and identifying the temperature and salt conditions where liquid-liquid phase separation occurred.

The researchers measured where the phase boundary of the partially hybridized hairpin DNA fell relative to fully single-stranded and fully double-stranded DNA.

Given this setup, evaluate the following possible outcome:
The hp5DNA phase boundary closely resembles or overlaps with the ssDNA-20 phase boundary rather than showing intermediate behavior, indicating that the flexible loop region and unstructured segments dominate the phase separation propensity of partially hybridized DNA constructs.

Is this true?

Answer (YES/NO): YES